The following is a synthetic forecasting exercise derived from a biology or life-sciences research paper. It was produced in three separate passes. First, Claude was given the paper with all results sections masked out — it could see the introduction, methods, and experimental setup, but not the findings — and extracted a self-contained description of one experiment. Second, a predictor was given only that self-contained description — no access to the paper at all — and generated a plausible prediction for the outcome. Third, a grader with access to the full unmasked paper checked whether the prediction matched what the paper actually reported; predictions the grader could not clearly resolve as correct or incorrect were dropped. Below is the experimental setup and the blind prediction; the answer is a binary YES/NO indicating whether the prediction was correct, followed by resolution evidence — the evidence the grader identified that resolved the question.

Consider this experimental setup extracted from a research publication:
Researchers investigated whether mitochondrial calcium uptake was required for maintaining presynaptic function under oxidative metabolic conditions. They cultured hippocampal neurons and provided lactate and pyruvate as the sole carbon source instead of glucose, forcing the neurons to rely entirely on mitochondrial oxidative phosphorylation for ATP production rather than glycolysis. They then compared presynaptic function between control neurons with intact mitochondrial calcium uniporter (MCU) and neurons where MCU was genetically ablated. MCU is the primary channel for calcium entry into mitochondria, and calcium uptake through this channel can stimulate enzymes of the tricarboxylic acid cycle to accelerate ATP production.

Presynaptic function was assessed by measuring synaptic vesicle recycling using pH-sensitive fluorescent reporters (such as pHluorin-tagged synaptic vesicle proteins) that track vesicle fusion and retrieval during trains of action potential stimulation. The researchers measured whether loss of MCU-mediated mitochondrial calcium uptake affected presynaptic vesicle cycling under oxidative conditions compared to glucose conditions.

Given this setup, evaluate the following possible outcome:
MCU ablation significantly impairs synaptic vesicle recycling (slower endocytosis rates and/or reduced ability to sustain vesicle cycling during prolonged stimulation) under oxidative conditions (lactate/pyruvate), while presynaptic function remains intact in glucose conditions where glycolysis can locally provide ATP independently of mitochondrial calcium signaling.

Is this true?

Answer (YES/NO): YES